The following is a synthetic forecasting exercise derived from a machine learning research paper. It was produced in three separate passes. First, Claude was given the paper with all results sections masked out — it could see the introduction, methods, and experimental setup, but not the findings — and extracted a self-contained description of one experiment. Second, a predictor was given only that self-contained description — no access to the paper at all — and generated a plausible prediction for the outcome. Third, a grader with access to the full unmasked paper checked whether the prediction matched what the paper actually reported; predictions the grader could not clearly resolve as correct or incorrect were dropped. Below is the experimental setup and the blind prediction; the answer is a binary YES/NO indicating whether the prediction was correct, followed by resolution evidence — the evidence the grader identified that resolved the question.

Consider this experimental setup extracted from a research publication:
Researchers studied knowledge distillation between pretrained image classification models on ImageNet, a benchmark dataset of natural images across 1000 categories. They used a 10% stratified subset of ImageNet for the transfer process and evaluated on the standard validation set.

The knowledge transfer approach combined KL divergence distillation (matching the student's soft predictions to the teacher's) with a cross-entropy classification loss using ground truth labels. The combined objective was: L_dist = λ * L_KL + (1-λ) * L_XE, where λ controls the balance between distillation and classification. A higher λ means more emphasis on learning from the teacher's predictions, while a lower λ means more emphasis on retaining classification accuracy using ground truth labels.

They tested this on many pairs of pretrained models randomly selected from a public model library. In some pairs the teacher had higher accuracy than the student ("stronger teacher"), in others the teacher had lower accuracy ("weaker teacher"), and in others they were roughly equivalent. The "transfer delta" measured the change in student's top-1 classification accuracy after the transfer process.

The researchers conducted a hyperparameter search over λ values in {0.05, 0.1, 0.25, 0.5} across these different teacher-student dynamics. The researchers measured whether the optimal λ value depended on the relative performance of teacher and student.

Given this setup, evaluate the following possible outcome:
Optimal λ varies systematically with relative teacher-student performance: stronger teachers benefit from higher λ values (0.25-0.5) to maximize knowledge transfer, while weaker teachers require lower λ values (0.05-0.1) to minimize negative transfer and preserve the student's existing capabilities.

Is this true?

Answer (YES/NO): YES